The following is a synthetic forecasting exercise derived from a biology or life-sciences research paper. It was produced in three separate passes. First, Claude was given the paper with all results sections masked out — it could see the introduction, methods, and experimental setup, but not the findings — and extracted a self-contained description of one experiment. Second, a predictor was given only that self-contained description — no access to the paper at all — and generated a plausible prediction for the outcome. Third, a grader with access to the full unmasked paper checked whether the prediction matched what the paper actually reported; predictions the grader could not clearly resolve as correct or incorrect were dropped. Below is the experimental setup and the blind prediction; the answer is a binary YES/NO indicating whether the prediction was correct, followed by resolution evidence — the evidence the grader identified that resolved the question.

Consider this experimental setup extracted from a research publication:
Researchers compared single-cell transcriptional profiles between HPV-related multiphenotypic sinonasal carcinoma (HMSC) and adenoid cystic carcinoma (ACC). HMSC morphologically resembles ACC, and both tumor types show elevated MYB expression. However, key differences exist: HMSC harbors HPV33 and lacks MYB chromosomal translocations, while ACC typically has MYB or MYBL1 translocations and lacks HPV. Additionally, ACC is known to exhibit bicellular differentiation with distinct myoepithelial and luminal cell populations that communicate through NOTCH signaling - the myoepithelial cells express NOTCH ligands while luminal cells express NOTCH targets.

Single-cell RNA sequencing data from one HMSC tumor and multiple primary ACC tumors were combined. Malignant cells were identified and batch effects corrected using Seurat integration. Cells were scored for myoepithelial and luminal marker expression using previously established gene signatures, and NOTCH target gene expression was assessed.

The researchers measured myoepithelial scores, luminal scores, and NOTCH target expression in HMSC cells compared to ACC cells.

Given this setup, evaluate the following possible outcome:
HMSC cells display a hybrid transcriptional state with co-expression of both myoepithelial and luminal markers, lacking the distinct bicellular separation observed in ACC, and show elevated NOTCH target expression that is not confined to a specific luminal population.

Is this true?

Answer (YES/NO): NO